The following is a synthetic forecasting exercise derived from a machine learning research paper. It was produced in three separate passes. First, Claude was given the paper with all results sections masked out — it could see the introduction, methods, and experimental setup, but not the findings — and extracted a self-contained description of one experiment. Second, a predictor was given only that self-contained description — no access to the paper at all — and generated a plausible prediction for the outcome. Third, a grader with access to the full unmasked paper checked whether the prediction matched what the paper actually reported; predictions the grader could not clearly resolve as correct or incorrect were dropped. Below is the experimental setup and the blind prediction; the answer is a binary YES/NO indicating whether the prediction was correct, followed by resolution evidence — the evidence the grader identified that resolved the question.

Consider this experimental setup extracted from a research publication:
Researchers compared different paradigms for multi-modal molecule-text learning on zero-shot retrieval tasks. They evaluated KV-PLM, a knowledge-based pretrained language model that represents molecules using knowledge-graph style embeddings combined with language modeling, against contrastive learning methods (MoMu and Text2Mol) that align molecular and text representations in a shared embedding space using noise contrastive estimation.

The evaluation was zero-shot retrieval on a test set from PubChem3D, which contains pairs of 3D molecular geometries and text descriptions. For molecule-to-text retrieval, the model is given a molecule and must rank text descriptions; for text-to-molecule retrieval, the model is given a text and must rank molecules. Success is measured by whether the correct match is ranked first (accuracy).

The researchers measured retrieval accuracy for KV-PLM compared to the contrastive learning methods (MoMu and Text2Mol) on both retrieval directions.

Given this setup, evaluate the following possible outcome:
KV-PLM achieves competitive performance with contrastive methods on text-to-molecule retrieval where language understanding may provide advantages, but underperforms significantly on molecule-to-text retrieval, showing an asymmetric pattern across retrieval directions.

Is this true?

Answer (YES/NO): NO